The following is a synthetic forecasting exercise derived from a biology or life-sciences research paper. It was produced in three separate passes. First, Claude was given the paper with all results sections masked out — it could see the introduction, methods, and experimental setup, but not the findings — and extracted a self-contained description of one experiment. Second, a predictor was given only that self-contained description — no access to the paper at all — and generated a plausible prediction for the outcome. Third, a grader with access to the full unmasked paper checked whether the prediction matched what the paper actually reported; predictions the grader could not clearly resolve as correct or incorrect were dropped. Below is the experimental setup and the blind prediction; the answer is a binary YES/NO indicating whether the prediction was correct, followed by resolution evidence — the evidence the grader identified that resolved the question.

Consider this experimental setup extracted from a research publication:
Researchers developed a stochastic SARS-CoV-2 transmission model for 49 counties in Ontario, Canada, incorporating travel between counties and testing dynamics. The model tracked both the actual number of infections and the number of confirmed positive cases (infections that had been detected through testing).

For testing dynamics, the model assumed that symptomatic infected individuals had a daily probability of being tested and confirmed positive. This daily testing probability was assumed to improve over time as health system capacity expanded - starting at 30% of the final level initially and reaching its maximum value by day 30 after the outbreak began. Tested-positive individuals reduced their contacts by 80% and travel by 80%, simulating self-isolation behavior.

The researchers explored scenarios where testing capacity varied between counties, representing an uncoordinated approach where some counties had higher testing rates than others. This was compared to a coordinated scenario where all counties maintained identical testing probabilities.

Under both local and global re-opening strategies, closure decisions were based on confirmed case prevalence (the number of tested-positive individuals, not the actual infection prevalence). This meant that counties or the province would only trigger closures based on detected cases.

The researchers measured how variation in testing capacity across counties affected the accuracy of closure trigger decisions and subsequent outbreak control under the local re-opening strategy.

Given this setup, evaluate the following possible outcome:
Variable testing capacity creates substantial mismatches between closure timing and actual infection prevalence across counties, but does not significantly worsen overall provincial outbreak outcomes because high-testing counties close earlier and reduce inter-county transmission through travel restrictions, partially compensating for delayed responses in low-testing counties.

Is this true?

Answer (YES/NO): NO